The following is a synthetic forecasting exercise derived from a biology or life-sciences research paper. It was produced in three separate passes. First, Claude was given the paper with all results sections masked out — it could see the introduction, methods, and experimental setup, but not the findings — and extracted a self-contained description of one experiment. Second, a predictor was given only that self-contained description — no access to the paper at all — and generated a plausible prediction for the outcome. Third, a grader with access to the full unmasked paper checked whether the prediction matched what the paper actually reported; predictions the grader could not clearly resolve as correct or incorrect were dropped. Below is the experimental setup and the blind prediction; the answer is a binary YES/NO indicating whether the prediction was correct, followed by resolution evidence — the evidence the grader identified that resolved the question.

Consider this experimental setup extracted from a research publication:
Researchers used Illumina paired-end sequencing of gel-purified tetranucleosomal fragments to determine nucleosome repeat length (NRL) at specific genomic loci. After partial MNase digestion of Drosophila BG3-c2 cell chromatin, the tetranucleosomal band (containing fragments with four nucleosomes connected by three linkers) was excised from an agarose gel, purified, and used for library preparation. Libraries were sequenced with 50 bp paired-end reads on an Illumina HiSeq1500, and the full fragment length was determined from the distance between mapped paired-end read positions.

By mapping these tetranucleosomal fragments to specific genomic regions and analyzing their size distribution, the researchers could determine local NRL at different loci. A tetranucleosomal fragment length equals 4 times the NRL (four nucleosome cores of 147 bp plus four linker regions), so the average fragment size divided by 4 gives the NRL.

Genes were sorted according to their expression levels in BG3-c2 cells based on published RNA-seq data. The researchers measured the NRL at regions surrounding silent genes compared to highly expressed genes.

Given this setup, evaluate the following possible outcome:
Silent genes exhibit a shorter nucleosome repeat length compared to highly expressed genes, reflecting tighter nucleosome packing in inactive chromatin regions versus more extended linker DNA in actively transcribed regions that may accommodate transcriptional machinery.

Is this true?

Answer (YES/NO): NO